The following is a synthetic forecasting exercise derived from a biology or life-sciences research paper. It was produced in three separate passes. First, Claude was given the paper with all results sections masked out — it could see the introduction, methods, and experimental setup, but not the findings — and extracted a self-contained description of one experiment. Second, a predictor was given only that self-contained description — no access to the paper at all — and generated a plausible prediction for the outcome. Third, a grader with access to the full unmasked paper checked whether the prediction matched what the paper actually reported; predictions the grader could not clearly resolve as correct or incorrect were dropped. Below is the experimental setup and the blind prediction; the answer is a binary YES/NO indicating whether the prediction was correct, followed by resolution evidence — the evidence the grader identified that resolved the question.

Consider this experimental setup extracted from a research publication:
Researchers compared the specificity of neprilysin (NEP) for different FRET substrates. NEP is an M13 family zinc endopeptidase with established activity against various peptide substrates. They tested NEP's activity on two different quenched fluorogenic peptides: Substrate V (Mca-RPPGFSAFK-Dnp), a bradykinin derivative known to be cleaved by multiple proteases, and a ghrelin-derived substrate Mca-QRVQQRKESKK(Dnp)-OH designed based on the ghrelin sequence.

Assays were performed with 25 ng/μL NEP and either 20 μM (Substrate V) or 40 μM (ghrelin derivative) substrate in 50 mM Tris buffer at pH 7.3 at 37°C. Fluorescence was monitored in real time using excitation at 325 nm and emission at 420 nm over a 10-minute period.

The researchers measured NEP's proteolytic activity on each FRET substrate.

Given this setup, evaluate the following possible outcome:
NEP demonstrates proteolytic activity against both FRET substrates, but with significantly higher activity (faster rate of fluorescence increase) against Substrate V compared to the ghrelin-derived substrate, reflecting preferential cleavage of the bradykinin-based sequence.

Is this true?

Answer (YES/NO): NO